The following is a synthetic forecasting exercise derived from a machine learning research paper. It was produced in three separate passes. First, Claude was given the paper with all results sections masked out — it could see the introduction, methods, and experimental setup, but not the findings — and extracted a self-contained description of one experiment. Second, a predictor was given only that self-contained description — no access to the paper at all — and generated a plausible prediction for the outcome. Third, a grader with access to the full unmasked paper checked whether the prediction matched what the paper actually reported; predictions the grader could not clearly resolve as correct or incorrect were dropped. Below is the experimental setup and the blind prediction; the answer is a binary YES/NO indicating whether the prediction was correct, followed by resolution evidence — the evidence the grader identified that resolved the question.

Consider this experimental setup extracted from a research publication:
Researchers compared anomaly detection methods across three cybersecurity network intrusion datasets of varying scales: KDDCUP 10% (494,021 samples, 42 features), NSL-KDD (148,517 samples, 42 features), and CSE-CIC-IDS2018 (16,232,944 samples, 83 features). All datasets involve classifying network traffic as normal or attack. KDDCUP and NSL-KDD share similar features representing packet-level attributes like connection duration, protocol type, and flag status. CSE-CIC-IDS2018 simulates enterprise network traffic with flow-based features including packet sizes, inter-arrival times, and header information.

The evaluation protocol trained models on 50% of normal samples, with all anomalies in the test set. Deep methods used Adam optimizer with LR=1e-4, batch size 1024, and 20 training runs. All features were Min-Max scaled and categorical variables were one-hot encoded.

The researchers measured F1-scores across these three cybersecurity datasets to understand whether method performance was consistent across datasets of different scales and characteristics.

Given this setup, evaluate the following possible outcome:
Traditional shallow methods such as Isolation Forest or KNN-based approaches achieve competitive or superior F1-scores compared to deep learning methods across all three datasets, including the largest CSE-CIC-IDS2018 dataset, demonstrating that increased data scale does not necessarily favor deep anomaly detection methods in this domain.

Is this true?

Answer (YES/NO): NO